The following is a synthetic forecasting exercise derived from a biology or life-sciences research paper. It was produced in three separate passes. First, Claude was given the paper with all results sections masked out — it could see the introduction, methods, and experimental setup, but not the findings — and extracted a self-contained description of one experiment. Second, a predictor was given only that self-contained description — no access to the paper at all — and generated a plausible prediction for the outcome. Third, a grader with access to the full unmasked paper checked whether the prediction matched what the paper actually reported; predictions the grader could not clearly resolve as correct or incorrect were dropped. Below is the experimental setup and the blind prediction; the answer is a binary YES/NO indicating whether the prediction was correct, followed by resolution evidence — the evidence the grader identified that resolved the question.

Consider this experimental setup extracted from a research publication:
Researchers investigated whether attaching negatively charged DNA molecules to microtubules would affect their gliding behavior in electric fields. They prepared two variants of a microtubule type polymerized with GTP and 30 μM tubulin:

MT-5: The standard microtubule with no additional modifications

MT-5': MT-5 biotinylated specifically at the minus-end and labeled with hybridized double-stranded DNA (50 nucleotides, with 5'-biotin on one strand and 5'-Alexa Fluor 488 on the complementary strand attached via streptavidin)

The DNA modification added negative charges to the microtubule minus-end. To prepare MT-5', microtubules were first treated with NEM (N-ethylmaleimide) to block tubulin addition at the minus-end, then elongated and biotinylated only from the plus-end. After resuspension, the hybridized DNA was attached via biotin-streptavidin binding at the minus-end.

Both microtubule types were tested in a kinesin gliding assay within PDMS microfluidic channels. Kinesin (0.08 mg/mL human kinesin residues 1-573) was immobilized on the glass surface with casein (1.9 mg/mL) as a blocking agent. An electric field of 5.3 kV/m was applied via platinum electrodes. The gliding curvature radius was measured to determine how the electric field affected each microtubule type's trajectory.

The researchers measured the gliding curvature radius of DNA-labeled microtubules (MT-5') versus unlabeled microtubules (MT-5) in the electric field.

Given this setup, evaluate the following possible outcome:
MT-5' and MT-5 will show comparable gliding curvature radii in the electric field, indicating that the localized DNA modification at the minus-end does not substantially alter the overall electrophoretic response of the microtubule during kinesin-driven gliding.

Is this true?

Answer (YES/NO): NO